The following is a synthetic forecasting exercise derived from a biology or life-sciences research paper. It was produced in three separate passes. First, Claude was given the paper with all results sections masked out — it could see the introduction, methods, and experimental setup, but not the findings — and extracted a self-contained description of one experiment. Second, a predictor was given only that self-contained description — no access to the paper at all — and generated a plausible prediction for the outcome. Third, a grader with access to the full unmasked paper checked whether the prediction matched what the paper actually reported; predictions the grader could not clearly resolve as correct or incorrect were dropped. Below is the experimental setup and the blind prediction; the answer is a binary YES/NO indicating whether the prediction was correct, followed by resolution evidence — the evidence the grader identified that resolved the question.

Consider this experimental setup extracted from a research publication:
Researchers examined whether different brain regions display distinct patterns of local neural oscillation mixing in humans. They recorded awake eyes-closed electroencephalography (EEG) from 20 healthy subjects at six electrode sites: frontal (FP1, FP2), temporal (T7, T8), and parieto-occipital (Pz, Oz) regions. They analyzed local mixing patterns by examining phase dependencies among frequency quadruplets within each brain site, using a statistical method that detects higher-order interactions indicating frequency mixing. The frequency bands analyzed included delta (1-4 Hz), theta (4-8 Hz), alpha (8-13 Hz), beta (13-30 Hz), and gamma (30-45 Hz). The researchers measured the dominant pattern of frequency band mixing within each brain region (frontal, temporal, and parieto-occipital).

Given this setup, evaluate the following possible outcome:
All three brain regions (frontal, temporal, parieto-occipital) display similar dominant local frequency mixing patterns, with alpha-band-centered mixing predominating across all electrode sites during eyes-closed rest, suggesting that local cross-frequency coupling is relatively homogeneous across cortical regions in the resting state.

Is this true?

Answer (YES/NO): NO